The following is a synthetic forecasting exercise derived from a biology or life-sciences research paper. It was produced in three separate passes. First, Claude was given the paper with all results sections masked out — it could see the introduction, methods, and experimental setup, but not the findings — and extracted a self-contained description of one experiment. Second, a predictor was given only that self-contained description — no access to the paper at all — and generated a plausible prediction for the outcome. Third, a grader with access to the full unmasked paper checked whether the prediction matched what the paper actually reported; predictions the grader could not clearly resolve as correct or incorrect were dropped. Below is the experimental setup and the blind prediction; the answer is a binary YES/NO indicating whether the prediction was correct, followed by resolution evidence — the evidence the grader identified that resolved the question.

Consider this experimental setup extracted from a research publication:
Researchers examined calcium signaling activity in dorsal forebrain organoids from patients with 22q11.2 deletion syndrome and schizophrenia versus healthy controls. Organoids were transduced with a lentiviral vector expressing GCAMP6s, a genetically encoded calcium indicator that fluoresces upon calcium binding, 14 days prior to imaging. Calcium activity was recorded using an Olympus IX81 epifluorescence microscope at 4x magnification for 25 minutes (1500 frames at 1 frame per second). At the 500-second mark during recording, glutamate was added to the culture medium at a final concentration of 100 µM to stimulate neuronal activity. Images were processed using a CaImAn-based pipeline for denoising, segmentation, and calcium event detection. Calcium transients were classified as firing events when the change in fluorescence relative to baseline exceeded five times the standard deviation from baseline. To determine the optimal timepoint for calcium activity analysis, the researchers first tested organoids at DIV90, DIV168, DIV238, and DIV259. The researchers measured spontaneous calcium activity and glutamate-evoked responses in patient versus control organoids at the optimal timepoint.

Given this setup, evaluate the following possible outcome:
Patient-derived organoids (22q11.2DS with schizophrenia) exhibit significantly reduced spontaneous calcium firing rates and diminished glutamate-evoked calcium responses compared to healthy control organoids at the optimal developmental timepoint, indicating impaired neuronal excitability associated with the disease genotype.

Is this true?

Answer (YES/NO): NO